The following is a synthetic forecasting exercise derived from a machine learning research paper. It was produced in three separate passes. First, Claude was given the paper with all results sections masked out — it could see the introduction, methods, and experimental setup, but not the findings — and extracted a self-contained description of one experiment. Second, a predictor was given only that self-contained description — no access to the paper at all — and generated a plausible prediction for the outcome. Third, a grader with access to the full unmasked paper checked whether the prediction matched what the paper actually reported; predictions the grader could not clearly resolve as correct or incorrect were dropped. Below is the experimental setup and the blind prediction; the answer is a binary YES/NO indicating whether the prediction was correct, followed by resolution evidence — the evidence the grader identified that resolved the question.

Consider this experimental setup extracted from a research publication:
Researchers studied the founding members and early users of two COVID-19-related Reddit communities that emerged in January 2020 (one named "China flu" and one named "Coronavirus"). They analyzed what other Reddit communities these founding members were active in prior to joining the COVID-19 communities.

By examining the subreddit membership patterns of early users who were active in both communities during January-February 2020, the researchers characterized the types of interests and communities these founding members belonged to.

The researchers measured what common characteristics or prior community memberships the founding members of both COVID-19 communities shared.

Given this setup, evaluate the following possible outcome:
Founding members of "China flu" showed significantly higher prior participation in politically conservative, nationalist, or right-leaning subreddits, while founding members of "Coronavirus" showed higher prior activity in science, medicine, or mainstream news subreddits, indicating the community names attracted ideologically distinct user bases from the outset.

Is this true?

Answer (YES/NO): NO